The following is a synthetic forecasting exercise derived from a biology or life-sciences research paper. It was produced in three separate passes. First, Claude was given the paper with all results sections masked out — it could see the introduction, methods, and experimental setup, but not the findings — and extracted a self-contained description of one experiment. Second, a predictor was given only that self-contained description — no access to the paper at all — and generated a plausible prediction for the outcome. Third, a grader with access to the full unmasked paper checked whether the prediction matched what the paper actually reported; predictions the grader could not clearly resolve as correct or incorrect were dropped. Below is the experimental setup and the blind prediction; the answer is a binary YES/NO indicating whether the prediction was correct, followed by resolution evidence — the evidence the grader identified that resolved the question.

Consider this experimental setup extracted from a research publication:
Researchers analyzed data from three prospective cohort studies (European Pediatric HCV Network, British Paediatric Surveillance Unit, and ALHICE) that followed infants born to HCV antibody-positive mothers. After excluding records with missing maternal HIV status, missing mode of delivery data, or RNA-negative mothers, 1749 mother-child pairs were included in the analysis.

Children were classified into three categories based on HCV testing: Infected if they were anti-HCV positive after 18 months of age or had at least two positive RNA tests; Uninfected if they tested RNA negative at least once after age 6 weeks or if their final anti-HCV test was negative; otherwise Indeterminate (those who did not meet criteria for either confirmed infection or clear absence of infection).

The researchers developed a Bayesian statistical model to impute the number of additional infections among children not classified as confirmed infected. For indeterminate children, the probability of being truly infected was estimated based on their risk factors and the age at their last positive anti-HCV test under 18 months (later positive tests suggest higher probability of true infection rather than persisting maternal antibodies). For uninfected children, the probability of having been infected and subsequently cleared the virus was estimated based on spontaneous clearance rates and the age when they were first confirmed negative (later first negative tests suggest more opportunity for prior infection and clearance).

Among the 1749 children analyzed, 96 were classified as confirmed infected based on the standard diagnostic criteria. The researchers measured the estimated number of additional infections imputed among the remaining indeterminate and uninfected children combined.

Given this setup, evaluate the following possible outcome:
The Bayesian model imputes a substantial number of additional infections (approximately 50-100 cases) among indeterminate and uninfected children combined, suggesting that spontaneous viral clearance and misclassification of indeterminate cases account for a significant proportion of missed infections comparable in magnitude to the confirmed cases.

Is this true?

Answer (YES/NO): NO